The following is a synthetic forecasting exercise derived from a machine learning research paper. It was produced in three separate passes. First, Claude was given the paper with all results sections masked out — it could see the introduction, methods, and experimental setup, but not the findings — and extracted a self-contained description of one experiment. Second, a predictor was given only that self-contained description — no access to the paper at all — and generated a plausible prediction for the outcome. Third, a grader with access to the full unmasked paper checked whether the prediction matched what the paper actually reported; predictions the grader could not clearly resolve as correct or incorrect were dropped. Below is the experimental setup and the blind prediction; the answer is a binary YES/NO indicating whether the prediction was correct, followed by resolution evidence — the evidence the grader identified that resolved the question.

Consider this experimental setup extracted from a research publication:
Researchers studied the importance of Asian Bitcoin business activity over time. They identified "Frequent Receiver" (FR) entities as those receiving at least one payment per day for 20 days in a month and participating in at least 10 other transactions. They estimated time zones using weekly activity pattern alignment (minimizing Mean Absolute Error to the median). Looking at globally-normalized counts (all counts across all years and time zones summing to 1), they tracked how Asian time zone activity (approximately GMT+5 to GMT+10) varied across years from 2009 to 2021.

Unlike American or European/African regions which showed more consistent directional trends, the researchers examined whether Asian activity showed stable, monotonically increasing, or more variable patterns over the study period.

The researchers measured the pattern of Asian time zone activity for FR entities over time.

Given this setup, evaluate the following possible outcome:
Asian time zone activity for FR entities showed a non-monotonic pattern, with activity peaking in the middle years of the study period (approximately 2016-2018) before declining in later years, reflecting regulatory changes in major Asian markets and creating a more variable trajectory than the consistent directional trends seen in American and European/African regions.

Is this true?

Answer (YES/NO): NO